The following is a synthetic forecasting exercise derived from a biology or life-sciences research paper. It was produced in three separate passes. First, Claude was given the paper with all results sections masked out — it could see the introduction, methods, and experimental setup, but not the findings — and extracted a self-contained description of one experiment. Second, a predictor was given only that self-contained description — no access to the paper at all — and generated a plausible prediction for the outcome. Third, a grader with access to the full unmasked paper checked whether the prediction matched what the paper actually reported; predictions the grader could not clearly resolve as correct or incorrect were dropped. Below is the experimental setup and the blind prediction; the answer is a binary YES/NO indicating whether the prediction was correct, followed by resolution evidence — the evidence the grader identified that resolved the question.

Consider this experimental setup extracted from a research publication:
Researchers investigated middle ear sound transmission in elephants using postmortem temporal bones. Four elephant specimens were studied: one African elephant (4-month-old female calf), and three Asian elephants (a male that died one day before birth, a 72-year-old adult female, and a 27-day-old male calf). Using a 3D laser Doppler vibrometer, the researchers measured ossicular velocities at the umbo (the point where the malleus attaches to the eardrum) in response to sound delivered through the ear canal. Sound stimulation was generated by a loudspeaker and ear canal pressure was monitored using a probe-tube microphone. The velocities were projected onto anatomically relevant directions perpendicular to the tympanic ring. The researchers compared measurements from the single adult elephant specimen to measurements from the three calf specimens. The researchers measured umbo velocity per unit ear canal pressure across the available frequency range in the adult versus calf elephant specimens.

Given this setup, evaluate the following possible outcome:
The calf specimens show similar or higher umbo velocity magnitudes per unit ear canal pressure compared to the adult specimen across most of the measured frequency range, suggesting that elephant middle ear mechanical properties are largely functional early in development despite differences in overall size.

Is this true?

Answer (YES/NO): YES